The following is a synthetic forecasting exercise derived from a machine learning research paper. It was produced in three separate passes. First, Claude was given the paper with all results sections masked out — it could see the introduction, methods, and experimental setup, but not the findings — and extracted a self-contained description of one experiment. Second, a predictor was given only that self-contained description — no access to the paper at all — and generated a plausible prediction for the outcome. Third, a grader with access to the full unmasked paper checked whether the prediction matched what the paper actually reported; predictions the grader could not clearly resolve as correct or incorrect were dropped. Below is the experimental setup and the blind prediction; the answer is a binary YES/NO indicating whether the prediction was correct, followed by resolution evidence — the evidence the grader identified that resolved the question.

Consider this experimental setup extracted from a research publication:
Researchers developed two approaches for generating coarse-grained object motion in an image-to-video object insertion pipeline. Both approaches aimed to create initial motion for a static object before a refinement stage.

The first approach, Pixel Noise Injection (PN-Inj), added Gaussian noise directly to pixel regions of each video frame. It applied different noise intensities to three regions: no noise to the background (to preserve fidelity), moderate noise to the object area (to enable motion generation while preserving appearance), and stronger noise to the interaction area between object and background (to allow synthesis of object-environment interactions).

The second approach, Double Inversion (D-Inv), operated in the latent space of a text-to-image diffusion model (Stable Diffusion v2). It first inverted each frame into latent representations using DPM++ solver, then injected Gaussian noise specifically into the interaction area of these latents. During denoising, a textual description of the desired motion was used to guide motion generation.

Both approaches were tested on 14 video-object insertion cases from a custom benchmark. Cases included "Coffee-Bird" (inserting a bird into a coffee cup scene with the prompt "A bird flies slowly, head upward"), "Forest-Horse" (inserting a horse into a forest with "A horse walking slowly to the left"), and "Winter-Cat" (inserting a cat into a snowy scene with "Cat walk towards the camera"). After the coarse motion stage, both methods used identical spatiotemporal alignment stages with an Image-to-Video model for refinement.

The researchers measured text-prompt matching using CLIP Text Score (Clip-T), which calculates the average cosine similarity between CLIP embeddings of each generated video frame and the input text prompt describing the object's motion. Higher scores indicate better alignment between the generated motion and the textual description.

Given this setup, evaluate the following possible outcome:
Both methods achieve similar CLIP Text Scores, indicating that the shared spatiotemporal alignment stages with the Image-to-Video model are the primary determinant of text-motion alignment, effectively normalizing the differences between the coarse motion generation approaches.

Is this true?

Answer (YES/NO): YES